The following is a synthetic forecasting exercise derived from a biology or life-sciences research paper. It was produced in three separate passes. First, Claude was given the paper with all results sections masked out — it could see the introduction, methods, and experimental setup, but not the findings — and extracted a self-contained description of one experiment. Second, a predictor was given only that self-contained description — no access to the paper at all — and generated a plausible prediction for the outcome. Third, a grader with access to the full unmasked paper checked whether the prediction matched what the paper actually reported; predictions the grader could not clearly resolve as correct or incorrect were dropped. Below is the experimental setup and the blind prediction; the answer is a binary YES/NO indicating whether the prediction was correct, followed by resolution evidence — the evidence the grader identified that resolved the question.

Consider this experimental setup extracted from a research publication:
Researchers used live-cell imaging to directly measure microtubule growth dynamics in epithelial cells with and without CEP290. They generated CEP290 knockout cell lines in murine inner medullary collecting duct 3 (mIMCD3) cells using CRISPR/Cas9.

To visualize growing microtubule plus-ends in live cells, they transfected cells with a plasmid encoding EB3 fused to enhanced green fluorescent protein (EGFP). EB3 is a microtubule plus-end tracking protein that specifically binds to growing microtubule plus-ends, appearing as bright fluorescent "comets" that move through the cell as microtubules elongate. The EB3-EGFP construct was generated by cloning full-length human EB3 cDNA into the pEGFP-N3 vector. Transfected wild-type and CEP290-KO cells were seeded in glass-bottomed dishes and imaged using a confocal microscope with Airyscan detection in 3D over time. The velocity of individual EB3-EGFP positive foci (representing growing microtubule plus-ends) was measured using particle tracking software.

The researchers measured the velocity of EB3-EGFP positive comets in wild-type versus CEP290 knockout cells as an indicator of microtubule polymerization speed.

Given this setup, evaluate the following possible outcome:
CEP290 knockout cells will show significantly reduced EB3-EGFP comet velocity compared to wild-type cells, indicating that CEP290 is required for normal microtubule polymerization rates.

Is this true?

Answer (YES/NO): YES